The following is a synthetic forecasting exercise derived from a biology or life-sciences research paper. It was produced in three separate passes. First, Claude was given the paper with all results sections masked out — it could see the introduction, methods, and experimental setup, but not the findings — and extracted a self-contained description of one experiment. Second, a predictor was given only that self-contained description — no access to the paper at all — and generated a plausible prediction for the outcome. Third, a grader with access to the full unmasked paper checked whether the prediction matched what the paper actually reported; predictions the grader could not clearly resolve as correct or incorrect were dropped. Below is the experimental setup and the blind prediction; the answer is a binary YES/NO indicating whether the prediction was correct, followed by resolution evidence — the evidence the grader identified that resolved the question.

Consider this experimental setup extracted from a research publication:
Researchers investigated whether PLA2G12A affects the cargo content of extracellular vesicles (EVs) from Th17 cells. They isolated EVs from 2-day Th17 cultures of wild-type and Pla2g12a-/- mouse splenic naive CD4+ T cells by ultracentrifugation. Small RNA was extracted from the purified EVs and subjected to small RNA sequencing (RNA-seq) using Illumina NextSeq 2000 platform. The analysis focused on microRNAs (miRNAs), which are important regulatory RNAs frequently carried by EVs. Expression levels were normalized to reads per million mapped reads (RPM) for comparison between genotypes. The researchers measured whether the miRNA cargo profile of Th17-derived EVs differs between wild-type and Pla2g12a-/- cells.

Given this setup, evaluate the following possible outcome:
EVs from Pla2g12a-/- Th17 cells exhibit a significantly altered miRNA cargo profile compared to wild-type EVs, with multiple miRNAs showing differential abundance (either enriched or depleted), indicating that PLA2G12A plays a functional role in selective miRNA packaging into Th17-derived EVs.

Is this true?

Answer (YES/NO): YES